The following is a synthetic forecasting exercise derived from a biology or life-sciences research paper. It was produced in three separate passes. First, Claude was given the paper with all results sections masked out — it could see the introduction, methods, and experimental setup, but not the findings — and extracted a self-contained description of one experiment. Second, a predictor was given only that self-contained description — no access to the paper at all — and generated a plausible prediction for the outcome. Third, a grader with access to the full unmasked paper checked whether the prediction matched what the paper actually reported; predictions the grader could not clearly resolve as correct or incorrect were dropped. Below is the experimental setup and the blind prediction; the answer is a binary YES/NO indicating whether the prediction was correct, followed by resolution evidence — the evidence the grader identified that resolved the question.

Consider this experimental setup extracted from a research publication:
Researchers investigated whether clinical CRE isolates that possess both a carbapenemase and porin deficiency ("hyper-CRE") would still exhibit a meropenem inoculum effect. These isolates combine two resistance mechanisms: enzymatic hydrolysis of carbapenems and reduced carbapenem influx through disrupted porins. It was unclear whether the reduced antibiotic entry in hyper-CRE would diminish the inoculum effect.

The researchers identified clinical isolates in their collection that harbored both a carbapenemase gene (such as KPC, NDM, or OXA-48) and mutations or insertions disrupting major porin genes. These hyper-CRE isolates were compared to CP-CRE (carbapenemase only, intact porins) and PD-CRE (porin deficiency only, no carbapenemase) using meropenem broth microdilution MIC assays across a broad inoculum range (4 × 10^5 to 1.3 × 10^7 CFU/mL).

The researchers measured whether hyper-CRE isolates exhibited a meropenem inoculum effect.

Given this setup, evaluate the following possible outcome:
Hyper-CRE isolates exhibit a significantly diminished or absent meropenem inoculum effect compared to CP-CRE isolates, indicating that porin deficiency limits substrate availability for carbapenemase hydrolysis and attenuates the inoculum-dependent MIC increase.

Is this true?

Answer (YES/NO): YES